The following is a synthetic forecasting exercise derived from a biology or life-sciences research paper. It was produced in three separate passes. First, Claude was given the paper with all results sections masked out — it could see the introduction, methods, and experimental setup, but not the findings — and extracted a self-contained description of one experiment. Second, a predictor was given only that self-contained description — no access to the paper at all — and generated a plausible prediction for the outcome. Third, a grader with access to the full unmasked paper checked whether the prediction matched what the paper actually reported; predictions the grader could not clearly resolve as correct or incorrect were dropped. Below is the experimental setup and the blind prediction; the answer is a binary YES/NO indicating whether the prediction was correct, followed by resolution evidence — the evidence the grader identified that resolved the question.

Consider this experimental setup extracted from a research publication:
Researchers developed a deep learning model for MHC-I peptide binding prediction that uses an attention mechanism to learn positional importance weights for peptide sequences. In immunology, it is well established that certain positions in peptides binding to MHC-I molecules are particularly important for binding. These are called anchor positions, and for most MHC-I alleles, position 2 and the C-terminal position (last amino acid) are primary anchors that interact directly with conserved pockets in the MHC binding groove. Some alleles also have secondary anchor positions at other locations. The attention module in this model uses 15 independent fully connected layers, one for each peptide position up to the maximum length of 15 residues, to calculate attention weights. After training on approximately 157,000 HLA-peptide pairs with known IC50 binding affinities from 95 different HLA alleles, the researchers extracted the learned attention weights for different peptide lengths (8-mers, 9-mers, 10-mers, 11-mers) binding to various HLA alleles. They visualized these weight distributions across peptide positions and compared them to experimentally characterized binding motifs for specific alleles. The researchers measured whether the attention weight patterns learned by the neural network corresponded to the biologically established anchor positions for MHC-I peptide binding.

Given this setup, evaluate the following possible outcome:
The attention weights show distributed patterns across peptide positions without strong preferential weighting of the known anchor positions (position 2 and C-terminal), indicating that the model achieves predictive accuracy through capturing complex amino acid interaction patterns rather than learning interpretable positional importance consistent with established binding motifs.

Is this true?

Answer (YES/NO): NO